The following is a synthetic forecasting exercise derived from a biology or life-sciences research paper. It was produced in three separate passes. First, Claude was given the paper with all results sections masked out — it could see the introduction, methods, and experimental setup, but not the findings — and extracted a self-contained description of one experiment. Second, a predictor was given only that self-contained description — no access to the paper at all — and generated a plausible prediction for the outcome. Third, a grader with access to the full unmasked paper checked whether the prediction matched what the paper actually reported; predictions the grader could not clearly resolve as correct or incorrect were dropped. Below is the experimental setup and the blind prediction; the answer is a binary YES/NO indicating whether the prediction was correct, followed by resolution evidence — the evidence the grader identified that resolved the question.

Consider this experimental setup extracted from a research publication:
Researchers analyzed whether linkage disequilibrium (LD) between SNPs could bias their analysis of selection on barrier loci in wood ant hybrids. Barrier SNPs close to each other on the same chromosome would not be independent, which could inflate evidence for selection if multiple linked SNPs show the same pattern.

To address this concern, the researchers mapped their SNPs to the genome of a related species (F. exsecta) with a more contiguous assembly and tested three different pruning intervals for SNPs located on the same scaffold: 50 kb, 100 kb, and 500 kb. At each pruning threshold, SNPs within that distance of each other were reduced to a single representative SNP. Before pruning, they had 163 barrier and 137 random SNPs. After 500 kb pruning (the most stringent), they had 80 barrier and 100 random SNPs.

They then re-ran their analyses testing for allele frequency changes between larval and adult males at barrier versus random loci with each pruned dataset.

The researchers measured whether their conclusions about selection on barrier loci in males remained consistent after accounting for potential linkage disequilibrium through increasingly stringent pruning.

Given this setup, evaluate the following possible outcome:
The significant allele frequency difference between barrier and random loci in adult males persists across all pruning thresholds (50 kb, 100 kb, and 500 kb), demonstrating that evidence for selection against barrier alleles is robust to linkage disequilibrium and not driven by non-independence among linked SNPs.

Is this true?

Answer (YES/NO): NO